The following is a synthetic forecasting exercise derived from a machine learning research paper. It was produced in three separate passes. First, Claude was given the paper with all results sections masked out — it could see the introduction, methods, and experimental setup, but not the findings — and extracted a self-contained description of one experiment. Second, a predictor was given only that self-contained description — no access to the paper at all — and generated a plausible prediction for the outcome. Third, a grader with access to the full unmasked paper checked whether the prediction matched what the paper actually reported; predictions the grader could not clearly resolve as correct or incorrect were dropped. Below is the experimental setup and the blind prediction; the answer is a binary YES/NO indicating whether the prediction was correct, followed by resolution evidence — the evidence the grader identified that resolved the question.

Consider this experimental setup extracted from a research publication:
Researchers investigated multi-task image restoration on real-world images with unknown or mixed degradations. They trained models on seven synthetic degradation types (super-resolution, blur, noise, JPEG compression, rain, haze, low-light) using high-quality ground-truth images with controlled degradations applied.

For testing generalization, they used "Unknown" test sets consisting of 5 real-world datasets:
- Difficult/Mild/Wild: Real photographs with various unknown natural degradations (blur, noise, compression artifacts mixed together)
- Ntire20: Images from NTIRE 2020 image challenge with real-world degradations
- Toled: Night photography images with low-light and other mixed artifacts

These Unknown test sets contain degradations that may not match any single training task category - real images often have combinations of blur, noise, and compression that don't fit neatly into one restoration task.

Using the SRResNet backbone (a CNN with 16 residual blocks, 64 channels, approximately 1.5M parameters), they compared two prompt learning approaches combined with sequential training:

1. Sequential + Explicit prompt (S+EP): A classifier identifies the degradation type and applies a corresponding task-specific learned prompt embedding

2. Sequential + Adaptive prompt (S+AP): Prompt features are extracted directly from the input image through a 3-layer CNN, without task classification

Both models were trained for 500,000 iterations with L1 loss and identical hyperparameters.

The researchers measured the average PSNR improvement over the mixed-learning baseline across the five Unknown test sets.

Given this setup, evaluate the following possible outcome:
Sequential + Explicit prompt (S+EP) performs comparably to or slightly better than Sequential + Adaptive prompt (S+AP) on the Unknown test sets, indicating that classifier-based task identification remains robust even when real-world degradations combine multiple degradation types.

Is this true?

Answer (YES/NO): NO